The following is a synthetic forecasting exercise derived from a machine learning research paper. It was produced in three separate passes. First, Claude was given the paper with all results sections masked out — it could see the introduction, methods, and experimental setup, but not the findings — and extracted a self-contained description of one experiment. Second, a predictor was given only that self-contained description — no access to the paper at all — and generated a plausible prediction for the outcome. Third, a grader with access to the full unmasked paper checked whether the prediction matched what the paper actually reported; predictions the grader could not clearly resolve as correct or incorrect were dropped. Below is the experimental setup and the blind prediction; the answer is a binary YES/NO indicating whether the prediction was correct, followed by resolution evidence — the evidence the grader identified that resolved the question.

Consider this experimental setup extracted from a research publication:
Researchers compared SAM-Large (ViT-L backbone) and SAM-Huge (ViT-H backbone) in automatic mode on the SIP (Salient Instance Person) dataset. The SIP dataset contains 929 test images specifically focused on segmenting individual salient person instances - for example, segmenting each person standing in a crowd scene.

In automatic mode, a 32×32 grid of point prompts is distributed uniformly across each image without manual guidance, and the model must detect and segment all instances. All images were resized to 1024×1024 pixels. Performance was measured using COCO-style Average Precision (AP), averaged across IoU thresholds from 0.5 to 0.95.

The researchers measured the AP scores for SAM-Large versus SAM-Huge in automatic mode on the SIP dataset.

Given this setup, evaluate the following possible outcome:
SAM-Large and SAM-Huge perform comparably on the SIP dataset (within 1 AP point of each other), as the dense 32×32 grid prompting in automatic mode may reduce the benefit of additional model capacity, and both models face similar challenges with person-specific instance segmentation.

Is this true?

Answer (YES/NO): NO